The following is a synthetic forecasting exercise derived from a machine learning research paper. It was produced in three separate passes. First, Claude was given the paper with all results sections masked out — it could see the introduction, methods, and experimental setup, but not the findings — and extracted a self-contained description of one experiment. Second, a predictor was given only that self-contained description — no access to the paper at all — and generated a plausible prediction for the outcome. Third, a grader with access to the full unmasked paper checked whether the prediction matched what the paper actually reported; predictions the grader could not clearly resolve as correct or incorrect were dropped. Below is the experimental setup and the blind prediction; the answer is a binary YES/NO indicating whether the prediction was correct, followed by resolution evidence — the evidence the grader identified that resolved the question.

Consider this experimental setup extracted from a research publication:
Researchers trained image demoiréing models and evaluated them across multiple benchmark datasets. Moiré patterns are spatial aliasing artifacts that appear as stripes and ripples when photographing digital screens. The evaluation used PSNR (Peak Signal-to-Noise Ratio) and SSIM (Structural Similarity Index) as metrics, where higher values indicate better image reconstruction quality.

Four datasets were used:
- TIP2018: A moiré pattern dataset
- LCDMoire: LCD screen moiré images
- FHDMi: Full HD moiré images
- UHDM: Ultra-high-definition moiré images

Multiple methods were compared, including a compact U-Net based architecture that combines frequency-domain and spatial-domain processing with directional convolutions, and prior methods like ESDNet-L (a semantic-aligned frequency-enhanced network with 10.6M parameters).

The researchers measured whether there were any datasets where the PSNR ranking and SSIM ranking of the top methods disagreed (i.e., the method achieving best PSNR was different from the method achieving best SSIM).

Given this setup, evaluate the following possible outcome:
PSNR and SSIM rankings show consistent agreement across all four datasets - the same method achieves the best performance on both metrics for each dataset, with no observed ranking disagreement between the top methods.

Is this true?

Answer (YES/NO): NO